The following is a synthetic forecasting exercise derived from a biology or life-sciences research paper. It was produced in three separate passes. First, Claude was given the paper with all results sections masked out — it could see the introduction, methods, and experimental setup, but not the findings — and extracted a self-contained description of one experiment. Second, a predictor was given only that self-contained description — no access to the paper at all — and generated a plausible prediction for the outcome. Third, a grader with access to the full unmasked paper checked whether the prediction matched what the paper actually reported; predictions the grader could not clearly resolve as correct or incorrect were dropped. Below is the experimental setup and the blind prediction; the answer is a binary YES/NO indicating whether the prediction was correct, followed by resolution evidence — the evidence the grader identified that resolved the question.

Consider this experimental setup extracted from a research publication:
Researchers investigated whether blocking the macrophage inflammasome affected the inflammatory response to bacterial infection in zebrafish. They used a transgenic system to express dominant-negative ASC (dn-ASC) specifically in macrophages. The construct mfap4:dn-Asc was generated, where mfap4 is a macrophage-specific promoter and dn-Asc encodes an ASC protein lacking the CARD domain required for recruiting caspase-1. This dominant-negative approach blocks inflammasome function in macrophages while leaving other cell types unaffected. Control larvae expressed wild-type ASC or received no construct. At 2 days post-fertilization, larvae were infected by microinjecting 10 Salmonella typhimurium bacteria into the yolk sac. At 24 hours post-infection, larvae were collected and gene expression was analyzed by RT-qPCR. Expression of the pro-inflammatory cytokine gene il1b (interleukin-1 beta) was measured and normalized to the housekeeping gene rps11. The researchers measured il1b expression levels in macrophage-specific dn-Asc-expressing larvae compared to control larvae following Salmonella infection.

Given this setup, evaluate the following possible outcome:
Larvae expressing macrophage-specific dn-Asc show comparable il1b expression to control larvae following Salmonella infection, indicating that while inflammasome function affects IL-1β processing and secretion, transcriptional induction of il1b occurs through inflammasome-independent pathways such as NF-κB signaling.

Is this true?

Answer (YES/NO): NO